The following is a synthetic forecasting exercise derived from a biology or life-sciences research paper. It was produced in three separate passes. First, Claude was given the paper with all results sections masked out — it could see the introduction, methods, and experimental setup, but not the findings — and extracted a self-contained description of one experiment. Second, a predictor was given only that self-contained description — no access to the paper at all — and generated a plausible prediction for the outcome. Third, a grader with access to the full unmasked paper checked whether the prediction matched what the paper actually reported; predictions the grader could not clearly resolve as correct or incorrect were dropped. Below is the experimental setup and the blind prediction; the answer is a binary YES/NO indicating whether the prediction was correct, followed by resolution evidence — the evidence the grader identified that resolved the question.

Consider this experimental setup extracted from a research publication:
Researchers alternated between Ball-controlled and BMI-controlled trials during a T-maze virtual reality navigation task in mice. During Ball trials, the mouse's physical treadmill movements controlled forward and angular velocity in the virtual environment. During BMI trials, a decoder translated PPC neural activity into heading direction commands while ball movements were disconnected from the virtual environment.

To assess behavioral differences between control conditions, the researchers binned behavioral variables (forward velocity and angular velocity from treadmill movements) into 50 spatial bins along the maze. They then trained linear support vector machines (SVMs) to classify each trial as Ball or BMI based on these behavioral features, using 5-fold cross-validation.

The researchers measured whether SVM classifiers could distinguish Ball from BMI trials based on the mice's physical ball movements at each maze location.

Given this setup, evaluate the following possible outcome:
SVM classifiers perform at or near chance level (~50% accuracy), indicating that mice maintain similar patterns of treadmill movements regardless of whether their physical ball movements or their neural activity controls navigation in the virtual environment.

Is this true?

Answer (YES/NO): NO